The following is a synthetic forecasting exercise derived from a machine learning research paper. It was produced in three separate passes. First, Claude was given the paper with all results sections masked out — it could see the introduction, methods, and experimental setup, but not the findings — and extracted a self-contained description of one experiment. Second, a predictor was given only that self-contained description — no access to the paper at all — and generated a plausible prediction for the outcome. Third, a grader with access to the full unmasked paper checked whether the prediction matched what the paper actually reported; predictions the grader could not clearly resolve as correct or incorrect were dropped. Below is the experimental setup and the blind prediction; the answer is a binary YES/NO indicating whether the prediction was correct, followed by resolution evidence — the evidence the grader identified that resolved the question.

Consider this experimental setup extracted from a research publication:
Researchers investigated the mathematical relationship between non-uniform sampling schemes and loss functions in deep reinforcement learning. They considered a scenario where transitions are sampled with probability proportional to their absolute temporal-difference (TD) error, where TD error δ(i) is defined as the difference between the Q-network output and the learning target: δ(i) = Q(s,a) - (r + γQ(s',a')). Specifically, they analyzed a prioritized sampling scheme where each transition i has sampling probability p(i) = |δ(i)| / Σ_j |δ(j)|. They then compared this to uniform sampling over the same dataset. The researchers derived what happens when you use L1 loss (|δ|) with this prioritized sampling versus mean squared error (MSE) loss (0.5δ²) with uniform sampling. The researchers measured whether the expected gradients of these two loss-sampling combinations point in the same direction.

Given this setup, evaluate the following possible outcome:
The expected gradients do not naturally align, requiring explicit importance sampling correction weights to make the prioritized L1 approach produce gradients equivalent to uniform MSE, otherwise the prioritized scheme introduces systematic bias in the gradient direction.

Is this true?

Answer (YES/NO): NO